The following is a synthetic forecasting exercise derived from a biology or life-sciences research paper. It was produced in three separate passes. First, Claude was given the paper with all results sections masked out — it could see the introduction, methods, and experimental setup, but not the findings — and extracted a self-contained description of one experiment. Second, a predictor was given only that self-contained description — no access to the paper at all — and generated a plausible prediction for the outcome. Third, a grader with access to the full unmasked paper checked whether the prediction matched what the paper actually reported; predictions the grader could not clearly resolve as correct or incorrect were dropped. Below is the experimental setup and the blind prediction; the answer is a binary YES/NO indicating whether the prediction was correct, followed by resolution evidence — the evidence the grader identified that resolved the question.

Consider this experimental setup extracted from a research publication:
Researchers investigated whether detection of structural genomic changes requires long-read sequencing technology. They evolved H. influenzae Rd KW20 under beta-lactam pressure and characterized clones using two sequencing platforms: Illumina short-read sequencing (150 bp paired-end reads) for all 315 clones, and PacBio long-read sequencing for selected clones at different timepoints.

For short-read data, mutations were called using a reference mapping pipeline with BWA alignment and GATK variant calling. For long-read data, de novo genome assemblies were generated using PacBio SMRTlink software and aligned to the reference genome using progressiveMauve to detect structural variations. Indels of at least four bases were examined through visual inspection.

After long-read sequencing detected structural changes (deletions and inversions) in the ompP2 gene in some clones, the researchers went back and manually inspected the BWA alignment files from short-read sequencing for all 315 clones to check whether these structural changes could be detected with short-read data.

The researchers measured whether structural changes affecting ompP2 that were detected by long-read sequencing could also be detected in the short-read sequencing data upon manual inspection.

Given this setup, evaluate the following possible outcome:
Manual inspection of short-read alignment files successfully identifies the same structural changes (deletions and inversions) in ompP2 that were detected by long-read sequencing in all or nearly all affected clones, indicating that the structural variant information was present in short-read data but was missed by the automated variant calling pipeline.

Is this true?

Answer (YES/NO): YES